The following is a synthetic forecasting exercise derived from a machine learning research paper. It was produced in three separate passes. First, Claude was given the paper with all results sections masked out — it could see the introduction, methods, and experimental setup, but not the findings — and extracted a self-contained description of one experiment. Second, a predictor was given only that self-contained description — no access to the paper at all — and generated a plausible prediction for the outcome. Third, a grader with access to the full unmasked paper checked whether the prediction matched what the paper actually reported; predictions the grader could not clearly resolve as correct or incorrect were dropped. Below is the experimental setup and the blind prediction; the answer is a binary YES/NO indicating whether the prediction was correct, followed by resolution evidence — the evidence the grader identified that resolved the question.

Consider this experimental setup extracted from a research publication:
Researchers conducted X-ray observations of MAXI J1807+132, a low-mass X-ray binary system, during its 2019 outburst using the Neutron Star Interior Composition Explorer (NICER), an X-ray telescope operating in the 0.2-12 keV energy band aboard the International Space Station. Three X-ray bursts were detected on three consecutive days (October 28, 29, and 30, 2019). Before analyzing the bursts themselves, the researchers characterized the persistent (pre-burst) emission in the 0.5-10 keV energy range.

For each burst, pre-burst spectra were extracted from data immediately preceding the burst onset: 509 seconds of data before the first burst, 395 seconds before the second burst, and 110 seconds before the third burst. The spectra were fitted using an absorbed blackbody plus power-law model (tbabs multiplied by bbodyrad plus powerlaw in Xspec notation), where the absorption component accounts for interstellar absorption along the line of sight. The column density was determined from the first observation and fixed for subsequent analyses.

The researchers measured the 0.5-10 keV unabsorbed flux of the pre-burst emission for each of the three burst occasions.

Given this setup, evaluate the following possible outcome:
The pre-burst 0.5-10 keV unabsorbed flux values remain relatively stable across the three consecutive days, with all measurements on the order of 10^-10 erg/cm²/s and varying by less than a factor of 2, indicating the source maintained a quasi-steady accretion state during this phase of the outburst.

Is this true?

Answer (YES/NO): NO